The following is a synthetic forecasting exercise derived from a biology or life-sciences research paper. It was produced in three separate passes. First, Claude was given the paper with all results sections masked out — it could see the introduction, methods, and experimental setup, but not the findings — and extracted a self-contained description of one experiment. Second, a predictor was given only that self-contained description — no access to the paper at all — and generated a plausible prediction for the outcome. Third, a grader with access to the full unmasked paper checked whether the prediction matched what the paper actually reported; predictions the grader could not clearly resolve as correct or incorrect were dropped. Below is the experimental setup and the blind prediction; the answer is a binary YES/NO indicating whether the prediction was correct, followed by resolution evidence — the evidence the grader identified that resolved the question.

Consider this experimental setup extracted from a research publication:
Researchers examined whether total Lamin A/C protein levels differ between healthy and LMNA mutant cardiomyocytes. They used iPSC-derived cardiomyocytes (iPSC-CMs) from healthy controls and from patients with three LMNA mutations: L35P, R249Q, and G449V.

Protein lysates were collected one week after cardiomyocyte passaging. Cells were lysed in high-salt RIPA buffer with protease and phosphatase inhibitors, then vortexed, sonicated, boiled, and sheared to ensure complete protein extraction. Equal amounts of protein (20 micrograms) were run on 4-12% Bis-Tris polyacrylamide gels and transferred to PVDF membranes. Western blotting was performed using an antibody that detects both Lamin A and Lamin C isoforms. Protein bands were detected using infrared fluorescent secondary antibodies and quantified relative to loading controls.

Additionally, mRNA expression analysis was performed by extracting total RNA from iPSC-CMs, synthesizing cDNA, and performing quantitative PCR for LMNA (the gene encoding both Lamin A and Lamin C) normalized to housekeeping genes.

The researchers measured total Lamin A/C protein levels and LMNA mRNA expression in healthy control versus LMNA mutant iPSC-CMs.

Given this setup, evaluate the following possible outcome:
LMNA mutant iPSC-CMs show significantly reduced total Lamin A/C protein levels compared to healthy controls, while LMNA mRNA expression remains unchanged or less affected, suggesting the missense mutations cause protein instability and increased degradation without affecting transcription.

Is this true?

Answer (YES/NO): NO